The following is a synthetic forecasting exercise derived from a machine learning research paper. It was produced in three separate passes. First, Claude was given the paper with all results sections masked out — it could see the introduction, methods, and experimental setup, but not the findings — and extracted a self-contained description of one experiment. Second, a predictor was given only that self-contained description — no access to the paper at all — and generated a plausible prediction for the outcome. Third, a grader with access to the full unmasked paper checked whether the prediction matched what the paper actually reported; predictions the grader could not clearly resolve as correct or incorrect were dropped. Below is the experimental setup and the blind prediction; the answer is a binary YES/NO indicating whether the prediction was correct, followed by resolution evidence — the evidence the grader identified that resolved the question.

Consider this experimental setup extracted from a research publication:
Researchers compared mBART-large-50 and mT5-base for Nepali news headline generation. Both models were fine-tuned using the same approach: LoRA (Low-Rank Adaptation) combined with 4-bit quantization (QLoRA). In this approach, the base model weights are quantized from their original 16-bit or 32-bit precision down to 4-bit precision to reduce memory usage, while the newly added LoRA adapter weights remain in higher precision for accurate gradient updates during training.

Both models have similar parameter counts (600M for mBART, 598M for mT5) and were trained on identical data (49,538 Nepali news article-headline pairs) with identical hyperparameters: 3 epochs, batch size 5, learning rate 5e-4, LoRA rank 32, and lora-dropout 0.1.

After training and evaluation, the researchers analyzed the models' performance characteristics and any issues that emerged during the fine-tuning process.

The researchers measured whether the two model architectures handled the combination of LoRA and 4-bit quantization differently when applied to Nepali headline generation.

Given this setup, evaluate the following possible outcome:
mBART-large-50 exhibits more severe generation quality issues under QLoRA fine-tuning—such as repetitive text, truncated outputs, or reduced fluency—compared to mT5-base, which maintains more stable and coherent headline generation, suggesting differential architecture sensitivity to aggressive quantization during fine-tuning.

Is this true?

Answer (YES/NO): NO